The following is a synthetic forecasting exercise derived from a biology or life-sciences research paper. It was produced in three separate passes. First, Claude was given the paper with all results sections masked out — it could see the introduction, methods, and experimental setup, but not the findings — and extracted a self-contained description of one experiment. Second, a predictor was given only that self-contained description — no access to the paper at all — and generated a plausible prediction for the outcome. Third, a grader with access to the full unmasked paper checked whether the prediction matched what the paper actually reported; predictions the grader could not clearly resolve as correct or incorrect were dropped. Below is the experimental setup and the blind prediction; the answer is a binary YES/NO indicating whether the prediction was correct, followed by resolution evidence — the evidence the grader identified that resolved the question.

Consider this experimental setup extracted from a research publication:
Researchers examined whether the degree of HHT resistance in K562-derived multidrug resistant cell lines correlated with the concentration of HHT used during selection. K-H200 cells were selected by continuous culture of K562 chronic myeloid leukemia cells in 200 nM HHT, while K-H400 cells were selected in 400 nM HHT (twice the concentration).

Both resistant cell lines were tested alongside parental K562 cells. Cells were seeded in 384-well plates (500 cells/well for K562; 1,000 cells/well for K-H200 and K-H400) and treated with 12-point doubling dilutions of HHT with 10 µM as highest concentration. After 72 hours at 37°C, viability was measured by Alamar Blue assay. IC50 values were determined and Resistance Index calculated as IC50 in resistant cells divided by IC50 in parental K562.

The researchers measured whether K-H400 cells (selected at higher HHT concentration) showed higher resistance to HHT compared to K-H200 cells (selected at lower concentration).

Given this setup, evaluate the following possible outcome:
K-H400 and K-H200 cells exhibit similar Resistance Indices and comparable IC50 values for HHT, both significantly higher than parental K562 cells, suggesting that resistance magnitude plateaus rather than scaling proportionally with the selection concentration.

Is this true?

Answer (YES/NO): YES